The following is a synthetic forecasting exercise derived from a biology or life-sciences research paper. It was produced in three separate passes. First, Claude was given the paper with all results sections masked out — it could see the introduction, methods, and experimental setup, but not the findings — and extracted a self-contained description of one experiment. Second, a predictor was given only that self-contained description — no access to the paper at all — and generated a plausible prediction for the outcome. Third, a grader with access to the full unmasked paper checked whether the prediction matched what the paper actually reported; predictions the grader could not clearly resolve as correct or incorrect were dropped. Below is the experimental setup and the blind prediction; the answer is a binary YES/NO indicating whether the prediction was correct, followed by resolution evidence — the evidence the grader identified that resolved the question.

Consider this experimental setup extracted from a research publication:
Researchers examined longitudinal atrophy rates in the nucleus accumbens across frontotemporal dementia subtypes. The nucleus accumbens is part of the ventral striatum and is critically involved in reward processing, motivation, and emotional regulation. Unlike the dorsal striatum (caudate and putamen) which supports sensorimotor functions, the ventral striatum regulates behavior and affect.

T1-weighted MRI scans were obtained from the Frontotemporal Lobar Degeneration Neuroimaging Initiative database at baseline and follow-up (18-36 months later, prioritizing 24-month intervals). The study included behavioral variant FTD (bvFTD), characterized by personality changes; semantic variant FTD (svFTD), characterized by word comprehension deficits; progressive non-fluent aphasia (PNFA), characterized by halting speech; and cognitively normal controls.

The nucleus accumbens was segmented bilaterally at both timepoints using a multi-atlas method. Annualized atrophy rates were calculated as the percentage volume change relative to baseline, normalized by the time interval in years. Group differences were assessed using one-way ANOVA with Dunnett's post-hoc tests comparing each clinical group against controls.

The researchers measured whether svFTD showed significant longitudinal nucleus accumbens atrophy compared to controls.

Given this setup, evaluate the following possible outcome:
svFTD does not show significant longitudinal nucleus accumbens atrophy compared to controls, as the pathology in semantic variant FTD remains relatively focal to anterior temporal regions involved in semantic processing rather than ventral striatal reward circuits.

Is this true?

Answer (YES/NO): NO